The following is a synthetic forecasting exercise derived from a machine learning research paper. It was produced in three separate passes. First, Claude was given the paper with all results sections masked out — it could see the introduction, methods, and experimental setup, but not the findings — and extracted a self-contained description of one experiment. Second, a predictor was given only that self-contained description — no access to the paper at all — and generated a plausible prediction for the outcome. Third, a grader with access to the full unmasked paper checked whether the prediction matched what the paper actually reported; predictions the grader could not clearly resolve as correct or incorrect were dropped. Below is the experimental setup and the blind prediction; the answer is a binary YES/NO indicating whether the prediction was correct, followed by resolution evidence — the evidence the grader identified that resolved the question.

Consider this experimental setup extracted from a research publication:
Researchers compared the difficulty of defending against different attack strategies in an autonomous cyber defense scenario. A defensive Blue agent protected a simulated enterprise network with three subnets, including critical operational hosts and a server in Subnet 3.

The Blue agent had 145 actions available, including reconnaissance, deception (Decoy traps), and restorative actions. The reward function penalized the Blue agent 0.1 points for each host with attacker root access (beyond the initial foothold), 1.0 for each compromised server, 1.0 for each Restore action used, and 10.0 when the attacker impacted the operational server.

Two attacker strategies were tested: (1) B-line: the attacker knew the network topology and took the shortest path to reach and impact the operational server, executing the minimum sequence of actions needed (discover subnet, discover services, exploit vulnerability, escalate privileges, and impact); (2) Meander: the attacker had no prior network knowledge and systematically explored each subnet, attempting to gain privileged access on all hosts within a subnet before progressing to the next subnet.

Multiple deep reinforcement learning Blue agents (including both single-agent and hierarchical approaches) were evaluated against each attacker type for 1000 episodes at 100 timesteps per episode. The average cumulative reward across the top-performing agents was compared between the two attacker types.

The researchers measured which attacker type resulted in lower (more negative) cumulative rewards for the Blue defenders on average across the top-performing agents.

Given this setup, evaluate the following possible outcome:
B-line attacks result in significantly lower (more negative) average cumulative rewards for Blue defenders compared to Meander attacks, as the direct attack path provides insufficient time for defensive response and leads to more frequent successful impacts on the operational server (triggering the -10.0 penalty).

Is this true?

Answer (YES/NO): NO